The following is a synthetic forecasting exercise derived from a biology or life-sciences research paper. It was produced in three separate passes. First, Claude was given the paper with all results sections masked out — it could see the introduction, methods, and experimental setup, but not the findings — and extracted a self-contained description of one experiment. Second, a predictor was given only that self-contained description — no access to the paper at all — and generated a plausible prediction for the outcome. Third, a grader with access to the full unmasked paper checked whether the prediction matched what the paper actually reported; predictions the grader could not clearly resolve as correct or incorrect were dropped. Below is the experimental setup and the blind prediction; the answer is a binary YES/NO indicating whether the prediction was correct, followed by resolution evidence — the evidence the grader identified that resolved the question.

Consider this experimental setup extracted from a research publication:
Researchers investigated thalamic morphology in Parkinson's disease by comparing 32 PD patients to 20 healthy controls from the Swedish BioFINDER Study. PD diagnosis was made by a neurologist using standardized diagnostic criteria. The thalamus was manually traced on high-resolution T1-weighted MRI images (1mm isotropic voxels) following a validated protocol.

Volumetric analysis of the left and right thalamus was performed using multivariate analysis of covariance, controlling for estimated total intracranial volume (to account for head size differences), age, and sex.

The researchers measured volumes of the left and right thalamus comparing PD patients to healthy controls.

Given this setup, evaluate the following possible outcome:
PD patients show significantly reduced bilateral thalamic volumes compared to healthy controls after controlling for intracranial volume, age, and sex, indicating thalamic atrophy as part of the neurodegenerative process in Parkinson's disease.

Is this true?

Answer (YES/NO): NO